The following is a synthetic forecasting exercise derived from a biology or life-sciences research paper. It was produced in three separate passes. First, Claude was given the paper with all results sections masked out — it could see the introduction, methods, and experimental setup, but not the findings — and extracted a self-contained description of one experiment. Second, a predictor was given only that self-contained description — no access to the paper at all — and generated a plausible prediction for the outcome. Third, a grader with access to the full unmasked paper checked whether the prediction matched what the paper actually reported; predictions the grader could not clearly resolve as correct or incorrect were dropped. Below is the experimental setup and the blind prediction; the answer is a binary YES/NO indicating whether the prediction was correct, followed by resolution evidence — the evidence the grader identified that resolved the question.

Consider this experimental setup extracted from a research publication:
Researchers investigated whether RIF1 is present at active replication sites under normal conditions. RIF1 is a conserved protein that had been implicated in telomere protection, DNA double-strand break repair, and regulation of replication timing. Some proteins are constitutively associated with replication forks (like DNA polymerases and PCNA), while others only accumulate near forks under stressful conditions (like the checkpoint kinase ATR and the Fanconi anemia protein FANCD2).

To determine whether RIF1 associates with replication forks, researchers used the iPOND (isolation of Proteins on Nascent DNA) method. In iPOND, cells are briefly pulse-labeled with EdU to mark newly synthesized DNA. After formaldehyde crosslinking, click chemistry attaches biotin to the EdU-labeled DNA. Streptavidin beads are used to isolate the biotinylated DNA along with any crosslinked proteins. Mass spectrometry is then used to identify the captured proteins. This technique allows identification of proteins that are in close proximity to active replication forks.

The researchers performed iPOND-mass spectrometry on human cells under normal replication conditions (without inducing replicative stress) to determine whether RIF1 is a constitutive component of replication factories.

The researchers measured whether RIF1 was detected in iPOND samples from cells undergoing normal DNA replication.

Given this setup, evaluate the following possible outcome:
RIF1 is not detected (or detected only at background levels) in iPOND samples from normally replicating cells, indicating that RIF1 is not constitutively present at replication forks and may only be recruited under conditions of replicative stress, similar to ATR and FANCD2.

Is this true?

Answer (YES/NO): NO